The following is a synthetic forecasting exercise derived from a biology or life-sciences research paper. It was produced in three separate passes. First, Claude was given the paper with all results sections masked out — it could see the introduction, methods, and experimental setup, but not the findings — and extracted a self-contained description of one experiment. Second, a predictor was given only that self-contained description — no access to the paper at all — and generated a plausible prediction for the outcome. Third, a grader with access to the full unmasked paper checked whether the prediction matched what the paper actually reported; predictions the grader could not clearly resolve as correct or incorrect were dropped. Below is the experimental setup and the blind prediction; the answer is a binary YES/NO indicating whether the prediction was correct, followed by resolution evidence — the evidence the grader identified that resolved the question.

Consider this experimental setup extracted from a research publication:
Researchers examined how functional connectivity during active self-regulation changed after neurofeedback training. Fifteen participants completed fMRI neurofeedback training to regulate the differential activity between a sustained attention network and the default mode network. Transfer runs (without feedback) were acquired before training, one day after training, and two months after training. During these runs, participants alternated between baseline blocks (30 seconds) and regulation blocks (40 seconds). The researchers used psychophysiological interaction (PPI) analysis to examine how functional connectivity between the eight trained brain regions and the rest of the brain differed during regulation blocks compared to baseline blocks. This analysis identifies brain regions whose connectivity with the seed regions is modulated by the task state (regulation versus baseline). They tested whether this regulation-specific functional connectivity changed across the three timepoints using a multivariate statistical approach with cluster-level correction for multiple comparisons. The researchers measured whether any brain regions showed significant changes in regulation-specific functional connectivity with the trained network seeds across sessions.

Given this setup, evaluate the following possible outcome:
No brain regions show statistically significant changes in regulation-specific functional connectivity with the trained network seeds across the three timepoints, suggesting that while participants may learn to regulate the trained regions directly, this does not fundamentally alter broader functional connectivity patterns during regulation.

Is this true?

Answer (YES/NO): NO